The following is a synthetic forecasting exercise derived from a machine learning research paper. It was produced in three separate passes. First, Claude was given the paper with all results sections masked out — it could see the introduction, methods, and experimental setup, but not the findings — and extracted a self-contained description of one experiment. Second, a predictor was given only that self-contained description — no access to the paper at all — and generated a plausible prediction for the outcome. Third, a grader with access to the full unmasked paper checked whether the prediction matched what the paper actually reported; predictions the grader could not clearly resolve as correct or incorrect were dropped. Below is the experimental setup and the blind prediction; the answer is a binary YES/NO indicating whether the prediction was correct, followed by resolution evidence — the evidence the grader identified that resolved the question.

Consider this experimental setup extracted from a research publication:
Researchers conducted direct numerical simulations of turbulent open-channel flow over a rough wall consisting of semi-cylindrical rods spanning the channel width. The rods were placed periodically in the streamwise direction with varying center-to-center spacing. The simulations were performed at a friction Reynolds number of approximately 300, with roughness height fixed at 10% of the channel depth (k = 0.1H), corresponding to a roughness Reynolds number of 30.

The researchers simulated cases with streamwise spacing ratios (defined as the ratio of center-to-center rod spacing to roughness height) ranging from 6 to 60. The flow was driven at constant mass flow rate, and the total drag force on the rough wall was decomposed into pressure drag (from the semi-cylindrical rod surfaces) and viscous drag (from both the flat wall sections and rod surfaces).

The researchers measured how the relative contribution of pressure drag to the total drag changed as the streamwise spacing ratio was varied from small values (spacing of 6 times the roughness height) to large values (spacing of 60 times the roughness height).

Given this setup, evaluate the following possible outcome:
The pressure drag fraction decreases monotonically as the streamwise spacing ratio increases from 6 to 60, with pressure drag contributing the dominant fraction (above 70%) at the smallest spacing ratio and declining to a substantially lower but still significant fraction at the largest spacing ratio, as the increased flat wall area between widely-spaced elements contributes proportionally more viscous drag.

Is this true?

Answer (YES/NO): NO